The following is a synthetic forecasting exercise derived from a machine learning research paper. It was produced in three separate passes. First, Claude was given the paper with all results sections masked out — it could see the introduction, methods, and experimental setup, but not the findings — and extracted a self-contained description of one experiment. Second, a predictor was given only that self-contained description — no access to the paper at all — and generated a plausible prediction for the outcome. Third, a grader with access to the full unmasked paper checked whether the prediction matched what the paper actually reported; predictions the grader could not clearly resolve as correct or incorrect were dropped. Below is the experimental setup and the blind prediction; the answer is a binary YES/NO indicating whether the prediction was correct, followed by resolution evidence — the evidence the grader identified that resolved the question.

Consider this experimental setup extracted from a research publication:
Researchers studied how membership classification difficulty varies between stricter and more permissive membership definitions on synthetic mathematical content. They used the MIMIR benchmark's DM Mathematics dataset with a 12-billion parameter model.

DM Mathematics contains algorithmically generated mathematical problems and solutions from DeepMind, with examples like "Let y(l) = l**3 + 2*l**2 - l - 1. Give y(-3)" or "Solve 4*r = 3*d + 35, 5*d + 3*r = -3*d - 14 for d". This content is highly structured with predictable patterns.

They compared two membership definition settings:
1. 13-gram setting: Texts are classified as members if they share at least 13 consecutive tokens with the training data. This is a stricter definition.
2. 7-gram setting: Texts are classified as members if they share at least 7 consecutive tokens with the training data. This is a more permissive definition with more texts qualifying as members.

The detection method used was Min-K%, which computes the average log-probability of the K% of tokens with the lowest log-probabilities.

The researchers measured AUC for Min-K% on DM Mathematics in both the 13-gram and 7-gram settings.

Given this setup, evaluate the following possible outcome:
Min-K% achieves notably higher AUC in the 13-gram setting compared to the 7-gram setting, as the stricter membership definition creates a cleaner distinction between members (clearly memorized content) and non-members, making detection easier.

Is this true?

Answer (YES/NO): NO